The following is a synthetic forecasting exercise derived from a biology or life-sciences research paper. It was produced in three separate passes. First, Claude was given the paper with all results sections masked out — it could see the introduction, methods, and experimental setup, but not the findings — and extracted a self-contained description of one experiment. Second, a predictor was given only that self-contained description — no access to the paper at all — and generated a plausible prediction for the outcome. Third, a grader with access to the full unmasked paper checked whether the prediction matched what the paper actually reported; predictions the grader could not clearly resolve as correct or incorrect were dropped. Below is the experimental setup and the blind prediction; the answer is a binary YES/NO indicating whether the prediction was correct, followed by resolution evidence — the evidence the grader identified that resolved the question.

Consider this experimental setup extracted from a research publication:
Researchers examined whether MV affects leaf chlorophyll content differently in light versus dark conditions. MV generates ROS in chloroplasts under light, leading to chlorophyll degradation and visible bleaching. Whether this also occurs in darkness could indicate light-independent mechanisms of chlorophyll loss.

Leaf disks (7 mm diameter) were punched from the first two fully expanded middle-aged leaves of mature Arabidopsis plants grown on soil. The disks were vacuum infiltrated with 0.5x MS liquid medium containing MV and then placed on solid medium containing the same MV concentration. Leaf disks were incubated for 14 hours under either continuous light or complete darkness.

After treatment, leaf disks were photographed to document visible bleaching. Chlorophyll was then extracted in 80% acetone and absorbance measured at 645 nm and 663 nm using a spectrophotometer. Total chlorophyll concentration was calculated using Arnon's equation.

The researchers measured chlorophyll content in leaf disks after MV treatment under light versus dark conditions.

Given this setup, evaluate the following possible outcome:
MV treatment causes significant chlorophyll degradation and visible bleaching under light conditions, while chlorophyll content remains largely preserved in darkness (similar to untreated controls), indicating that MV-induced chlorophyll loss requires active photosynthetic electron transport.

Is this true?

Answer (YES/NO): YES